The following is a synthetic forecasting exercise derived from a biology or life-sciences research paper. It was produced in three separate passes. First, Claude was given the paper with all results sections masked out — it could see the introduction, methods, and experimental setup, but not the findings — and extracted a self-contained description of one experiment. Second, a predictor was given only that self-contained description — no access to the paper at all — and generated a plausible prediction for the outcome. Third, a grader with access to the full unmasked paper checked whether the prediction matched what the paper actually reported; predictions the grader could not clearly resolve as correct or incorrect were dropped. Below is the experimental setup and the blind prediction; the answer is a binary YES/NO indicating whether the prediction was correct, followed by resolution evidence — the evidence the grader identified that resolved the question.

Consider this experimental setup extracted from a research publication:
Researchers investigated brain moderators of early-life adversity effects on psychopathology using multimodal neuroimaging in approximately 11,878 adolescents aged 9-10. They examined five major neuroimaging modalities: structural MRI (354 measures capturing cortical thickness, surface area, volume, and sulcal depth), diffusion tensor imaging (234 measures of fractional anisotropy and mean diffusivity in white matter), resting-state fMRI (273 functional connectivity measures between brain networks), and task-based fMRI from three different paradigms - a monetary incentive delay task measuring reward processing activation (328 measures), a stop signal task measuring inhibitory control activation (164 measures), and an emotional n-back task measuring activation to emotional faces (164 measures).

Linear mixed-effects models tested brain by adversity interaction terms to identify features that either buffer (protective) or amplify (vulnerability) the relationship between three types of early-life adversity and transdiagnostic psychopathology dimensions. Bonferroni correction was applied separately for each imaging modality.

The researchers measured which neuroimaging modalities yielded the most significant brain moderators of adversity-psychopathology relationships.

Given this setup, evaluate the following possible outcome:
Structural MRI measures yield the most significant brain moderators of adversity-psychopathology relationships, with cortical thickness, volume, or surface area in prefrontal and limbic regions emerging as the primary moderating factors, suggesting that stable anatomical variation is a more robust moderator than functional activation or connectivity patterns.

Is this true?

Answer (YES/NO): NO